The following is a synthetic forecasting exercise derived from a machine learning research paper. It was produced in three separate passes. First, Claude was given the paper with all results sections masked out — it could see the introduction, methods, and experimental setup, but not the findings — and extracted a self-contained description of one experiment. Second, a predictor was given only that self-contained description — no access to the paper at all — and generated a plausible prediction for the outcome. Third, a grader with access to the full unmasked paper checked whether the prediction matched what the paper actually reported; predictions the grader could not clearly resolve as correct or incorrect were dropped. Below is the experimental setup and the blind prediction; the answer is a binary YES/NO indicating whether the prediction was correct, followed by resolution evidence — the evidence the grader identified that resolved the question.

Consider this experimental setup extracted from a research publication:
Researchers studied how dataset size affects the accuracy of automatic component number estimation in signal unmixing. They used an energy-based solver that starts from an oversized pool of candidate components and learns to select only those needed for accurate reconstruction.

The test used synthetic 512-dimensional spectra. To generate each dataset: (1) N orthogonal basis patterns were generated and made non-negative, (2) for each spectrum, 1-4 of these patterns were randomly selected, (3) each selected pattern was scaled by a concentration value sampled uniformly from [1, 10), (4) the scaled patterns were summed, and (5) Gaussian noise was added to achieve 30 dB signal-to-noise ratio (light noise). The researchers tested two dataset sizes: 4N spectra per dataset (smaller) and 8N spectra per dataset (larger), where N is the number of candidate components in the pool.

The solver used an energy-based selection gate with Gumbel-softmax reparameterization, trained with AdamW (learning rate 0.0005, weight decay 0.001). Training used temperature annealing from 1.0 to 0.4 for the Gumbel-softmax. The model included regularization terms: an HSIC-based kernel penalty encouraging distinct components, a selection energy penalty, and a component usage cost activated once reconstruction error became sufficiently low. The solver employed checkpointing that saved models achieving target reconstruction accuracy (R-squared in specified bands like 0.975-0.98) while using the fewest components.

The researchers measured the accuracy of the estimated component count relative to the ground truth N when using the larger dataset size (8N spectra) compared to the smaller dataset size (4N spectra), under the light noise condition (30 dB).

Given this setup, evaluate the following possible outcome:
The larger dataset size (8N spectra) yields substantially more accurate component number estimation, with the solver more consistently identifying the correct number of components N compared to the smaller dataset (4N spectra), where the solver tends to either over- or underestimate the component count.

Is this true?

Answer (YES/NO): YES